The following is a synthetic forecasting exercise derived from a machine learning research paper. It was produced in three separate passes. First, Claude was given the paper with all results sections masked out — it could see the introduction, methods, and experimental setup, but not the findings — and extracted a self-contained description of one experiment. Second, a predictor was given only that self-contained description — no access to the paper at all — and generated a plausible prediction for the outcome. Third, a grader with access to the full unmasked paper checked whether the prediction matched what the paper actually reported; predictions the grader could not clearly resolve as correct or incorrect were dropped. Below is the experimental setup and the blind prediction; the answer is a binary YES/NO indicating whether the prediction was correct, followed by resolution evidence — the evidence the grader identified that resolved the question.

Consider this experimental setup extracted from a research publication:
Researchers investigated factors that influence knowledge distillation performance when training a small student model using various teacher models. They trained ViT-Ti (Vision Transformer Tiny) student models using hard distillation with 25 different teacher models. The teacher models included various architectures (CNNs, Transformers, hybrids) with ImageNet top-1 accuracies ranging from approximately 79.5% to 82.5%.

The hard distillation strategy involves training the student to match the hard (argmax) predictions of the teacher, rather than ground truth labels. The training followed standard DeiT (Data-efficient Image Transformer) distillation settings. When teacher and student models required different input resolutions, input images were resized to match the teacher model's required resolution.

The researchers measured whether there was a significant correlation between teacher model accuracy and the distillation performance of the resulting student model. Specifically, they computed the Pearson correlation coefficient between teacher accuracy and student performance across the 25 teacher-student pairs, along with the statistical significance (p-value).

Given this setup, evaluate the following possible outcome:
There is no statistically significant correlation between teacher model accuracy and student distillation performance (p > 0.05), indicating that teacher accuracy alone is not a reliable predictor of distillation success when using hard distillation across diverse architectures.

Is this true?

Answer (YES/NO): YES